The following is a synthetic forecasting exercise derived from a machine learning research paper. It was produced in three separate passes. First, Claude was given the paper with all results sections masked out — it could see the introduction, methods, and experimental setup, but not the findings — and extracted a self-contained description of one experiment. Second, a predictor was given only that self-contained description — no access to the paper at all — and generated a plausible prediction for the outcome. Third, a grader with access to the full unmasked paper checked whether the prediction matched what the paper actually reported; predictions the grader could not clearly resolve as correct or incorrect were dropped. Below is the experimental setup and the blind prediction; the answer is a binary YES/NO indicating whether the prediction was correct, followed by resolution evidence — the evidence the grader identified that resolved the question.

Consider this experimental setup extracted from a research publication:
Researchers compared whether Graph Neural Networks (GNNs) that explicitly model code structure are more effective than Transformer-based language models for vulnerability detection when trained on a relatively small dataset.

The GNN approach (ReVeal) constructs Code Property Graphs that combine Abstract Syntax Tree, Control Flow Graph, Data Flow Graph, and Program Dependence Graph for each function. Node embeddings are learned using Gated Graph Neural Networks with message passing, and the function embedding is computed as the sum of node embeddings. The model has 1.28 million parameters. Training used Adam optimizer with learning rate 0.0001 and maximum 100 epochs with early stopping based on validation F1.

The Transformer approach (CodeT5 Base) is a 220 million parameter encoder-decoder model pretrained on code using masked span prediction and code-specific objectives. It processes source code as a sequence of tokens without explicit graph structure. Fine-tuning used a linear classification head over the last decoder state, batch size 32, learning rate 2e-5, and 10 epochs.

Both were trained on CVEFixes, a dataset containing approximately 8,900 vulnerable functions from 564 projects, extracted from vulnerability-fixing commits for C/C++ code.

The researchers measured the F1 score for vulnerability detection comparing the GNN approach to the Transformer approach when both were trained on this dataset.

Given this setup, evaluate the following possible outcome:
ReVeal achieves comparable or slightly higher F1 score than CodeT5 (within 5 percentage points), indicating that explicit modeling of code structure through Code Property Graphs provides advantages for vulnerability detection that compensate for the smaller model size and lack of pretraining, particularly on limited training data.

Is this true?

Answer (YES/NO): NO